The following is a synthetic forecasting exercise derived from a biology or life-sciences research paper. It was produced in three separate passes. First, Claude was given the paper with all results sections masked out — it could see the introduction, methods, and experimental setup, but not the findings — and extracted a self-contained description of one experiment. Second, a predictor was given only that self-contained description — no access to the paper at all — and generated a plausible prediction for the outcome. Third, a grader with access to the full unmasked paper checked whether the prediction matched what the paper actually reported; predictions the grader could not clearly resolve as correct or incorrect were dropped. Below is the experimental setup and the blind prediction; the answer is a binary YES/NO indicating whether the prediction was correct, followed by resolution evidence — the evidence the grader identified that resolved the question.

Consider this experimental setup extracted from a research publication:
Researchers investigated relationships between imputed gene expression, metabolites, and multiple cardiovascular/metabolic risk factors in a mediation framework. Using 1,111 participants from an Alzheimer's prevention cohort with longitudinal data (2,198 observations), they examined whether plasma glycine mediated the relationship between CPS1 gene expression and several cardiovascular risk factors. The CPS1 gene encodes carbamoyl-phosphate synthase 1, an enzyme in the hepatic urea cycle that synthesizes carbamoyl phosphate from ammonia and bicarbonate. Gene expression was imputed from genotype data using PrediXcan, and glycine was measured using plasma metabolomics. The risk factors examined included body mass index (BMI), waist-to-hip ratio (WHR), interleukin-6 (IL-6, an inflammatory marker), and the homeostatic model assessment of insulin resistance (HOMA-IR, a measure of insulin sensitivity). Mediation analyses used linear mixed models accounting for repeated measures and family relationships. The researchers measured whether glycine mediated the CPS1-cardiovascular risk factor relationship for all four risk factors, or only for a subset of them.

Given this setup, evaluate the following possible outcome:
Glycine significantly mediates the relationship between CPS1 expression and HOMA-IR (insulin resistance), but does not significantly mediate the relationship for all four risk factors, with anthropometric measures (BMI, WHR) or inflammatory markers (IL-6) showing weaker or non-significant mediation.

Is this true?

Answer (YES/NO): NO